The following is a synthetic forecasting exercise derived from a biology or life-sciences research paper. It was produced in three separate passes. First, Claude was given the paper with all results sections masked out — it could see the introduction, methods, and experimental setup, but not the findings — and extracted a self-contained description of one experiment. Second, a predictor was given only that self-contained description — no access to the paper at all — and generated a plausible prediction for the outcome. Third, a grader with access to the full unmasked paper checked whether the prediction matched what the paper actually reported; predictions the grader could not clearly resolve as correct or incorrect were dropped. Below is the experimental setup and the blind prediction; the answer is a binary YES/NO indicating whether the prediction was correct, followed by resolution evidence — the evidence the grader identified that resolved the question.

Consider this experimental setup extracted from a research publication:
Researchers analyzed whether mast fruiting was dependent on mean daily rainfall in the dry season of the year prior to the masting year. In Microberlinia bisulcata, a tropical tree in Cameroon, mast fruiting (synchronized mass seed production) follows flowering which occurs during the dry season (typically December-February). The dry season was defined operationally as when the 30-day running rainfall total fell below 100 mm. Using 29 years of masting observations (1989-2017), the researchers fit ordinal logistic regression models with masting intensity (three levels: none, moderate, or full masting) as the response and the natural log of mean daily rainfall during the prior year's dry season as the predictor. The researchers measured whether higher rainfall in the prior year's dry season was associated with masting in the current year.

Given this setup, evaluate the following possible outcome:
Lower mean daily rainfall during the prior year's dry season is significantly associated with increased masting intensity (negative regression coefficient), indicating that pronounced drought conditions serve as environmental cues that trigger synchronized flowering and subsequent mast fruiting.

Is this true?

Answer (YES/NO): NO